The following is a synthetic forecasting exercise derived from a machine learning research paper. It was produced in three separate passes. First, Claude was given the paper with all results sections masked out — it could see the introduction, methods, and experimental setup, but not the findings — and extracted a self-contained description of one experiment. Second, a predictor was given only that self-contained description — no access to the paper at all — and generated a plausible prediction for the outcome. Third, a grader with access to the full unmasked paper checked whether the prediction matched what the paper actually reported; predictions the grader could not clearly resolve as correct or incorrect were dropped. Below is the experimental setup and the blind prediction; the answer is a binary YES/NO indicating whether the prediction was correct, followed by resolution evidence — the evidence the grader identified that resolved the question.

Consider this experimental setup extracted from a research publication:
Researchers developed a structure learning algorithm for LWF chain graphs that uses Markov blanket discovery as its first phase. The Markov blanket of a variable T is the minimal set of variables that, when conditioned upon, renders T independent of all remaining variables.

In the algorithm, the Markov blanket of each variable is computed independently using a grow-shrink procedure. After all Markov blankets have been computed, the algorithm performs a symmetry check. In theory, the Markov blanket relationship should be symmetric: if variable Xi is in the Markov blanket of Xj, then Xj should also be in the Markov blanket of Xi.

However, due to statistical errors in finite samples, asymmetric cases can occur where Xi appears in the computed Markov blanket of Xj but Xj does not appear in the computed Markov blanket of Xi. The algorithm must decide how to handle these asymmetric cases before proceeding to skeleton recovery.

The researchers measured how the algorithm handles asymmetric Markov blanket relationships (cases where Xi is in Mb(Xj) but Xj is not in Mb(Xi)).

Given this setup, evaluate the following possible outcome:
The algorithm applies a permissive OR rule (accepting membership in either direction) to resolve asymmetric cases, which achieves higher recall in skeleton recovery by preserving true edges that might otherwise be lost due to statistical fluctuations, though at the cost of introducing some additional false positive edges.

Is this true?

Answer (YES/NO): NO